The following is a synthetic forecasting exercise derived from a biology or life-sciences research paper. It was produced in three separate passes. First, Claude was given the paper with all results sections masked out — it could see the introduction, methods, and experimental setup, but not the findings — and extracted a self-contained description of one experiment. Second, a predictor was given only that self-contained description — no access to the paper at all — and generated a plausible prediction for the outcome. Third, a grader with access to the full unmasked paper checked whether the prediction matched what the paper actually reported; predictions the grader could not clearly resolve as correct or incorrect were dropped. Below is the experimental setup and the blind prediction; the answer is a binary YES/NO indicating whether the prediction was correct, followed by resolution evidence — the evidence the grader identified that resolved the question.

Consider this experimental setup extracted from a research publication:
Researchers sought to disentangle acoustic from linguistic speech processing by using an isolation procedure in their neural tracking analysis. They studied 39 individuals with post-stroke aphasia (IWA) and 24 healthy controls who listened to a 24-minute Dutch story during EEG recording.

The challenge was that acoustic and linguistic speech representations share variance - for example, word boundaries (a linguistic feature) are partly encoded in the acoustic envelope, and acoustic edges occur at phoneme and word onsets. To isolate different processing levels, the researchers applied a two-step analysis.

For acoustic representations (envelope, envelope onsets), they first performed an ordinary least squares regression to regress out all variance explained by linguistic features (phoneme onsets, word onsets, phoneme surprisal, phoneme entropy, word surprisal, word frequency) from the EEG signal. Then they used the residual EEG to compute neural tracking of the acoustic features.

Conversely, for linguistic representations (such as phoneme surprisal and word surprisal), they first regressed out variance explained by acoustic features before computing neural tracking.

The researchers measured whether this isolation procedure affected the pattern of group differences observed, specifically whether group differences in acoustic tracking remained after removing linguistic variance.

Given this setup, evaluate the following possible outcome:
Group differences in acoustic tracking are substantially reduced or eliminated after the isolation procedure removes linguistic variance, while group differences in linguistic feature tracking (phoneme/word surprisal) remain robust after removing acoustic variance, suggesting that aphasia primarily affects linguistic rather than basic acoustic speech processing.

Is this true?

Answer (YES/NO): NO